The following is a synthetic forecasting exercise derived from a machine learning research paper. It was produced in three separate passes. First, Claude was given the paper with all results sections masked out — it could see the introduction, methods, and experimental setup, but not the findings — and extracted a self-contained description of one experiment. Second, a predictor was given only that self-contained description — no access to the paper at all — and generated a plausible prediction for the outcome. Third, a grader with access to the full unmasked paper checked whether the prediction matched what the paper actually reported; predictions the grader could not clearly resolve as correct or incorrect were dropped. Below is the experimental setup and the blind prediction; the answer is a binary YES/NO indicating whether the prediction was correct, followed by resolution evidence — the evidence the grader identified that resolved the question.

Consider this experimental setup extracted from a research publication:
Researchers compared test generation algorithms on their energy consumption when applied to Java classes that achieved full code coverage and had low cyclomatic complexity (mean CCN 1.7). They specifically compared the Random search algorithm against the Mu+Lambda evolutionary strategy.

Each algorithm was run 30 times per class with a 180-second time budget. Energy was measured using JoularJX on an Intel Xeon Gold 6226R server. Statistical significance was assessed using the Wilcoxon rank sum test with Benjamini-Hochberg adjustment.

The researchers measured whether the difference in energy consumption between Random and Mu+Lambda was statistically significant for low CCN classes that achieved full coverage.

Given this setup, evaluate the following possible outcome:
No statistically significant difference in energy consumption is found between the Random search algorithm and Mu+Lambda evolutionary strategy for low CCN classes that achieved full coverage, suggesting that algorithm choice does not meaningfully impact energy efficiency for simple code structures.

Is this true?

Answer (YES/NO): NO